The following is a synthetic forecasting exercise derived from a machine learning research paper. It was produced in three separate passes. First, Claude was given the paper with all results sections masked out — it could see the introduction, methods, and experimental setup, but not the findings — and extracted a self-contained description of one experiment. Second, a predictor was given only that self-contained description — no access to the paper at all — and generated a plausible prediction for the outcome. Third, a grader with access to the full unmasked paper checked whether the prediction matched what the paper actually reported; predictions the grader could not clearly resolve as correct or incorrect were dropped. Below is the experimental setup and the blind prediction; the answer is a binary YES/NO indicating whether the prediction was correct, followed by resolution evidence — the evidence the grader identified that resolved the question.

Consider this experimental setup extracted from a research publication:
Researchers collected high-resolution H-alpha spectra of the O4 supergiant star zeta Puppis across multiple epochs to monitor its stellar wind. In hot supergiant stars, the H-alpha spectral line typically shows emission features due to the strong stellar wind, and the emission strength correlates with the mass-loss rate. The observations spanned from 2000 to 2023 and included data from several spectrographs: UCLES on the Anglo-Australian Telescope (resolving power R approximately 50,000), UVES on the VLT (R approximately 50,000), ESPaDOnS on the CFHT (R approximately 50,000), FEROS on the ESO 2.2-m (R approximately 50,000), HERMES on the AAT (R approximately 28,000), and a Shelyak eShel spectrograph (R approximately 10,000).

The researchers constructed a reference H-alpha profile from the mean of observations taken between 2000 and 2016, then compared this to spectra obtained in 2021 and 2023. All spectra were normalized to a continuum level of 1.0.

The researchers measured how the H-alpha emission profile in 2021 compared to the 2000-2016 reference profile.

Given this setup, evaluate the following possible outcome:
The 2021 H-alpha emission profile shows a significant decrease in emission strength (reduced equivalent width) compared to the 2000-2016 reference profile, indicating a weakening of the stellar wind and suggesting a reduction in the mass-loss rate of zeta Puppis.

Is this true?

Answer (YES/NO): NO